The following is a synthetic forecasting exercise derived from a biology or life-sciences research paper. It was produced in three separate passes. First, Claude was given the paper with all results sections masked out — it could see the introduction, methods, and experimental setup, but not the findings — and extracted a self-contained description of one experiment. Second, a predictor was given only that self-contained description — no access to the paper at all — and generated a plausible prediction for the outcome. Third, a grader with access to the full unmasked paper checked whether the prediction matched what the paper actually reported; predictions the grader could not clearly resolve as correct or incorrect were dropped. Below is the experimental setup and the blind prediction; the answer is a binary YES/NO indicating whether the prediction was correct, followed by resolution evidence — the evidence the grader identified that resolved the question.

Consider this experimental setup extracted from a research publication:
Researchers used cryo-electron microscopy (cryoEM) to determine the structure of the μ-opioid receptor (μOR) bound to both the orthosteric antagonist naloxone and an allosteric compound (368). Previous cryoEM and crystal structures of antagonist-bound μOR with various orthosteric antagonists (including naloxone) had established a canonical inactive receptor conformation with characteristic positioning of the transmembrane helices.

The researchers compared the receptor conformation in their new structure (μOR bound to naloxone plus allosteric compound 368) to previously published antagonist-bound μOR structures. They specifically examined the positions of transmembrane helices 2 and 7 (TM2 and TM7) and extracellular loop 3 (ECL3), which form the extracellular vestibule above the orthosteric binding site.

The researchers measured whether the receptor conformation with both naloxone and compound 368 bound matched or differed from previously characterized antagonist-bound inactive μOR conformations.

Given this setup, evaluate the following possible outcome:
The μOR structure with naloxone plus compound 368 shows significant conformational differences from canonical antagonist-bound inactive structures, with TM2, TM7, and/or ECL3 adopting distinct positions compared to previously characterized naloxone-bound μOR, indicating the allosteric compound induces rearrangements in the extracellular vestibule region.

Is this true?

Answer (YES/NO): YES